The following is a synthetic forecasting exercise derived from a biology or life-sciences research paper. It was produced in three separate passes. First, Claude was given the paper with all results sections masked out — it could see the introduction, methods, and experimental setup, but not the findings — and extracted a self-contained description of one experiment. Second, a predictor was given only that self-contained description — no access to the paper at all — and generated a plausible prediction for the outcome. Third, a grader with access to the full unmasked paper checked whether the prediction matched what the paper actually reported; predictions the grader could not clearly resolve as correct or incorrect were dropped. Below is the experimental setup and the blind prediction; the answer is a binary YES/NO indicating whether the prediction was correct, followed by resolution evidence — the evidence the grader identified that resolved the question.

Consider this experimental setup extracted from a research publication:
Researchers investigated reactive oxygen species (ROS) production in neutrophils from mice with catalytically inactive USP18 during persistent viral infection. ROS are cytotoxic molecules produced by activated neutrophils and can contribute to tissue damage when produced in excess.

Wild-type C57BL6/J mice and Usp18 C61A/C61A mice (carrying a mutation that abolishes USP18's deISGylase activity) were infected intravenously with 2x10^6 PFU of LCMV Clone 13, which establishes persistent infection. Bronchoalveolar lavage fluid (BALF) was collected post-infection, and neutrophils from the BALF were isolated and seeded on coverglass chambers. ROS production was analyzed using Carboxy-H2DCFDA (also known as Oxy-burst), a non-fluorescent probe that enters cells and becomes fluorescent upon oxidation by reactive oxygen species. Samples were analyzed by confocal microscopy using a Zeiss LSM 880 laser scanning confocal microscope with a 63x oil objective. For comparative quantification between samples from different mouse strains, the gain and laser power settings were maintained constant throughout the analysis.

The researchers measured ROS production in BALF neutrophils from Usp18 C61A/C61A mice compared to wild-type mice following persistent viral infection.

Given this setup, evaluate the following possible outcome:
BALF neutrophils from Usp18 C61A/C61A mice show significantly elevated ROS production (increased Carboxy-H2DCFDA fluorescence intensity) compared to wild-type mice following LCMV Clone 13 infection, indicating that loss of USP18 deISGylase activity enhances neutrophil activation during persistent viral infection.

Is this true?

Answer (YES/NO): NO